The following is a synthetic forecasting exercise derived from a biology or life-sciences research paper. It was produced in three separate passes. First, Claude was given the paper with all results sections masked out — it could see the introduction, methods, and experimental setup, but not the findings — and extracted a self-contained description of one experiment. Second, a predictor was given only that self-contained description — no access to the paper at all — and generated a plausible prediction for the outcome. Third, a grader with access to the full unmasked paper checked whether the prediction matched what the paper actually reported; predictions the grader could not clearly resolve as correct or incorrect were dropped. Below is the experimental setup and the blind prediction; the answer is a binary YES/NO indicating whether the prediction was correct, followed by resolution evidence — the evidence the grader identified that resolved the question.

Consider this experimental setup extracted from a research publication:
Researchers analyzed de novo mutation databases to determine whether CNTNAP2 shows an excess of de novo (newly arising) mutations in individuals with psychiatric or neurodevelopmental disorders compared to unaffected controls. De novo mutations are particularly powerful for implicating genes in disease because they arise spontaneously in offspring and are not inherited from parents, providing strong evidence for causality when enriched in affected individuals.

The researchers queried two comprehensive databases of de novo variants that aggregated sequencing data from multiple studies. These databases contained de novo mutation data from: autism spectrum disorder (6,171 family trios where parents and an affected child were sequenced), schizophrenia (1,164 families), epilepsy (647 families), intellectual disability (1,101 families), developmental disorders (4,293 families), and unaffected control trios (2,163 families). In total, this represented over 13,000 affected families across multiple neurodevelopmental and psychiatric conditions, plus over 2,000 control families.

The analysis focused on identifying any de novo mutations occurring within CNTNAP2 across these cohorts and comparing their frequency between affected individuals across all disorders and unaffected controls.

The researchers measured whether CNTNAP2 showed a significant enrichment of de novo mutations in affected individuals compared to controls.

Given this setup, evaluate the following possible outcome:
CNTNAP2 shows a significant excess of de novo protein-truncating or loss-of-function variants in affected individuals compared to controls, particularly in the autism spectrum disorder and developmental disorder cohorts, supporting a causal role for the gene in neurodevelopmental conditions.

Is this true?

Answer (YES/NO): NO